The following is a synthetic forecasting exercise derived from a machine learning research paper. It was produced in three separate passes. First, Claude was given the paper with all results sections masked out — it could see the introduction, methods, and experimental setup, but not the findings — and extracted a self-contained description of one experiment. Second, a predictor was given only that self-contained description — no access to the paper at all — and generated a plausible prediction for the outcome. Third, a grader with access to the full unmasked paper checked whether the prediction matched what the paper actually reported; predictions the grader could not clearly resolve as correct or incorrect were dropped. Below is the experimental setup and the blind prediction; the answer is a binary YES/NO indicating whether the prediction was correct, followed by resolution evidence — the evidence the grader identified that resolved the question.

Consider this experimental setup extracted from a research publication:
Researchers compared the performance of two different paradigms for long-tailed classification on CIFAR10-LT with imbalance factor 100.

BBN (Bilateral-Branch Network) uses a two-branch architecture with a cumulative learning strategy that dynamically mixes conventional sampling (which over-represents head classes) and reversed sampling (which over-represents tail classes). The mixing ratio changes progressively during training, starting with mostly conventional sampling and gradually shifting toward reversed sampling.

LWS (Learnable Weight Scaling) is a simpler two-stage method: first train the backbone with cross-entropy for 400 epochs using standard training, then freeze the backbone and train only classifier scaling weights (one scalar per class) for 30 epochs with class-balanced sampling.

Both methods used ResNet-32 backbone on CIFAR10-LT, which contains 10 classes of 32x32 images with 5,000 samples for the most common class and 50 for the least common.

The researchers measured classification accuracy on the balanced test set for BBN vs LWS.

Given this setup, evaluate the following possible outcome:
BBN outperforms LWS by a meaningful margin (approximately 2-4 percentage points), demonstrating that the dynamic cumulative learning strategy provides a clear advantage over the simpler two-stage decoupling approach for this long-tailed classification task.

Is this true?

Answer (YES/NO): NO